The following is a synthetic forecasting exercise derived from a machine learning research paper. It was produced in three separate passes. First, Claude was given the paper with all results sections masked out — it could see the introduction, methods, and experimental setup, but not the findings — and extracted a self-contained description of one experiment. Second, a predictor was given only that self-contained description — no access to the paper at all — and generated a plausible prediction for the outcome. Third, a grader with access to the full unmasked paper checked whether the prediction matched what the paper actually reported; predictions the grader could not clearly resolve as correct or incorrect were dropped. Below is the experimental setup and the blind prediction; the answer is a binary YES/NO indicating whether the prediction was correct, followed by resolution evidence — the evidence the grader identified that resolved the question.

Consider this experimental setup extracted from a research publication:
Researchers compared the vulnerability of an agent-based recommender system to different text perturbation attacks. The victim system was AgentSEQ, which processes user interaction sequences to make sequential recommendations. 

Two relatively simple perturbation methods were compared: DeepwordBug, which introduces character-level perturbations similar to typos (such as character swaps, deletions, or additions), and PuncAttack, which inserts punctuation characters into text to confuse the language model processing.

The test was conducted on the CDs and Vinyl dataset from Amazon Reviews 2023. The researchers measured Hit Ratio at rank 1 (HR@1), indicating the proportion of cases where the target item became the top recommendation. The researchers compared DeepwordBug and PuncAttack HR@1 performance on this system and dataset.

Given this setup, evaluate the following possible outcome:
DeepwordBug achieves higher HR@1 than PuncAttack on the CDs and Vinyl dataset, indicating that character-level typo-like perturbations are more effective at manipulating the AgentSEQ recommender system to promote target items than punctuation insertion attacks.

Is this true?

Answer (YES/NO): NO